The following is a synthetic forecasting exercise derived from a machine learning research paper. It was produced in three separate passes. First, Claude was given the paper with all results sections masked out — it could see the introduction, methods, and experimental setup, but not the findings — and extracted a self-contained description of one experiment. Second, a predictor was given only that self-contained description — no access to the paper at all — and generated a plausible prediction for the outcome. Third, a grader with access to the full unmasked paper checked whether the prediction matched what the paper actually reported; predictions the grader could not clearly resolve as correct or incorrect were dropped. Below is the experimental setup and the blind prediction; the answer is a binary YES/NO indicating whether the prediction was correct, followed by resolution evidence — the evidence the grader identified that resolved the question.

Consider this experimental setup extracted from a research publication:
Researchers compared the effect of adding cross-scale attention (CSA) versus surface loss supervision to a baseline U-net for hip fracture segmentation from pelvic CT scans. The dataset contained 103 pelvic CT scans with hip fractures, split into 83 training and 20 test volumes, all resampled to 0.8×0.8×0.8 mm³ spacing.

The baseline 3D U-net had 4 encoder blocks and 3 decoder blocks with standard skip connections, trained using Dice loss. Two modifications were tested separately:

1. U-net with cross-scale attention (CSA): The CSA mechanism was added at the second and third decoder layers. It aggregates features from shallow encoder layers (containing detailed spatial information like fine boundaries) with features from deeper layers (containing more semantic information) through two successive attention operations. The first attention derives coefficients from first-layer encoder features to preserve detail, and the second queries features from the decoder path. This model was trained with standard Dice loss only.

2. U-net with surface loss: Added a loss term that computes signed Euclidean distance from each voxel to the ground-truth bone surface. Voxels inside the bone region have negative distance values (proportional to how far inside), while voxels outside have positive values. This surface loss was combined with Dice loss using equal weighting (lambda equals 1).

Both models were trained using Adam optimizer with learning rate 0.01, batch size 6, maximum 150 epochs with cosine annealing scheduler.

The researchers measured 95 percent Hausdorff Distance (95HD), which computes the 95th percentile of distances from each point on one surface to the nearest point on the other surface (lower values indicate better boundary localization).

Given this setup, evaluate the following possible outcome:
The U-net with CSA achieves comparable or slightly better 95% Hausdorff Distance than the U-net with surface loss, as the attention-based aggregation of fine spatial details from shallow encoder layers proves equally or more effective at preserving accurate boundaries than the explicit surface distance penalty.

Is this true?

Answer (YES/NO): YES